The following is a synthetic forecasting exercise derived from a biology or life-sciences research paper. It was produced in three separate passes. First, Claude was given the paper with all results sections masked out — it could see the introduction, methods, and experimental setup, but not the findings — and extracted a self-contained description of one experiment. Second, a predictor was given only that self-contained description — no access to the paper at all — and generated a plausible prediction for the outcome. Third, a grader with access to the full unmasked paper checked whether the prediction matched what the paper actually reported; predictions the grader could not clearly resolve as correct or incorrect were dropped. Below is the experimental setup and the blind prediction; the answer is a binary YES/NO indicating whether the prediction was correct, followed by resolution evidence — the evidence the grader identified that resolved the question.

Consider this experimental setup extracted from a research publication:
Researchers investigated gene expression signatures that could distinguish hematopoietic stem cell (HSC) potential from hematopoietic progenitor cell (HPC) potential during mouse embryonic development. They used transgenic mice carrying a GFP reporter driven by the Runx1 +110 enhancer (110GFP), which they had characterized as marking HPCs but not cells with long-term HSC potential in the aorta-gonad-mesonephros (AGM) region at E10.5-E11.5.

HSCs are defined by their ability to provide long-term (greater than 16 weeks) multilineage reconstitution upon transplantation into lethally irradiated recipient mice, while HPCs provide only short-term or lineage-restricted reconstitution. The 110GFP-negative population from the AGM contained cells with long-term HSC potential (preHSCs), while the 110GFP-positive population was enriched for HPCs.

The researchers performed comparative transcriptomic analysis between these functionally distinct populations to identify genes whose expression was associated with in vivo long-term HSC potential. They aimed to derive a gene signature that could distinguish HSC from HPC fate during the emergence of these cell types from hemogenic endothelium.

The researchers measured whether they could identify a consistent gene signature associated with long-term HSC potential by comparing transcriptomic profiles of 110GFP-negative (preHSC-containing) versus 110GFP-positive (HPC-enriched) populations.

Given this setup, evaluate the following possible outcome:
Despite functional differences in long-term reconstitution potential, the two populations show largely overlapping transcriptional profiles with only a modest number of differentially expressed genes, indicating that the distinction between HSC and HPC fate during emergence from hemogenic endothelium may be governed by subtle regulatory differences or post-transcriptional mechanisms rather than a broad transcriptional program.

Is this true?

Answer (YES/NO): YES